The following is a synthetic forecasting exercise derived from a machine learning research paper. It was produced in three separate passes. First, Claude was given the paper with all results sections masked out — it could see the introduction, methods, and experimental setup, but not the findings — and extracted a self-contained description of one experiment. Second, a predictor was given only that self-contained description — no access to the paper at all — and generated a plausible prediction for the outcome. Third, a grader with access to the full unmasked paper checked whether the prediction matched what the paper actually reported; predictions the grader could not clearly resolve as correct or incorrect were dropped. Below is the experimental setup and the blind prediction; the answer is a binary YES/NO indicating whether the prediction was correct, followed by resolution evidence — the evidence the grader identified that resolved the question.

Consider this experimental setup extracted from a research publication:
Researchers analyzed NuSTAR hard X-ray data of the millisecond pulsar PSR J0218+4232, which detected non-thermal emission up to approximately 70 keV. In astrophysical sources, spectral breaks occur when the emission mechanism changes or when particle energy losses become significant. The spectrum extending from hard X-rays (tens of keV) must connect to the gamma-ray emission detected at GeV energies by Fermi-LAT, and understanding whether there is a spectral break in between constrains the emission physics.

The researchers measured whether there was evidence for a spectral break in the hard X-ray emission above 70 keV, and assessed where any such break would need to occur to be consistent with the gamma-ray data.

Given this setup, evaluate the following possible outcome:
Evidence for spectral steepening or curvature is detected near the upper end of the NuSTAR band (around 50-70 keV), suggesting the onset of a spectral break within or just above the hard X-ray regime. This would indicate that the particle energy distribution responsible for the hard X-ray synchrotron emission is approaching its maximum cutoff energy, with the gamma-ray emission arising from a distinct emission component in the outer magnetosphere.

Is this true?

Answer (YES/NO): NO